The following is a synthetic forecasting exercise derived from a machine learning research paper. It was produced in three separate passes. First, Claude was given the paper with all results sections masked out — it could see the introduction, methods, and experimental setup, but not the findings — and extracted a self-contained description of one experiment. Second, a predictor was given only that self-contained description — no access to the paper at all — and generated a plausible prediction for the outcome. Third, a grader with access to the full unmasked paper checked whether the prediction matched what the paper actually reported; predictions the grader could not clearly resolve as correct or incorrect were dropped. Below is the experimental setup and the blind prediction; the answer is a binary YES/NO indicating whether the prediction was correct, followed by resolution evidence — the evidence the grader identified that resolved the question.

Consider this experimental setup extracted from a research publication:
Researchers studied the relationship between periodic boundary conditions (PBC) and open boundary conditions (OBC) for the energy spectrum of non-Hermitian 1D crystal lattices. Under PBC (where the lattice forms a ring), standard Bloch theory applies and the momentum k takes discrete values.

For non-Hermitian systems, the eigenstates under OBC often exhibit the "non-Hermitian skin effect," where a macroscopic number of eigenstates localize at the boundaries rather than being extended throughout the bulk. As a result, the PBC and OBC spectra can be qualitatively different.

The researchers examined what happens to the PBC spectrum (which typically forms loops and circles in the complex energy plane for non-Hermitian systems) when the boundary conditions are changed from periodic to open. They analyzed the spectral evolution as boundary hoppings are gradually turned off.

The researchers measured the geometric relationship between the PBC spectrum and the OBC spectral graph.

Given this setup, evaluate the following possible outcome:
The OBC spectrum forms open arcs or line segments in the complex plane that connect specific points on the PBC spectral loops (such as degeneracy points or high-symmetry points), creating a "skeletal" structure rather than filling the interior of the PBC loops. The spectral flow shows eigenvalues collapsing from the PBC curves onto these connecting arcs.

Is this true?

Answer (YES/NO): NO